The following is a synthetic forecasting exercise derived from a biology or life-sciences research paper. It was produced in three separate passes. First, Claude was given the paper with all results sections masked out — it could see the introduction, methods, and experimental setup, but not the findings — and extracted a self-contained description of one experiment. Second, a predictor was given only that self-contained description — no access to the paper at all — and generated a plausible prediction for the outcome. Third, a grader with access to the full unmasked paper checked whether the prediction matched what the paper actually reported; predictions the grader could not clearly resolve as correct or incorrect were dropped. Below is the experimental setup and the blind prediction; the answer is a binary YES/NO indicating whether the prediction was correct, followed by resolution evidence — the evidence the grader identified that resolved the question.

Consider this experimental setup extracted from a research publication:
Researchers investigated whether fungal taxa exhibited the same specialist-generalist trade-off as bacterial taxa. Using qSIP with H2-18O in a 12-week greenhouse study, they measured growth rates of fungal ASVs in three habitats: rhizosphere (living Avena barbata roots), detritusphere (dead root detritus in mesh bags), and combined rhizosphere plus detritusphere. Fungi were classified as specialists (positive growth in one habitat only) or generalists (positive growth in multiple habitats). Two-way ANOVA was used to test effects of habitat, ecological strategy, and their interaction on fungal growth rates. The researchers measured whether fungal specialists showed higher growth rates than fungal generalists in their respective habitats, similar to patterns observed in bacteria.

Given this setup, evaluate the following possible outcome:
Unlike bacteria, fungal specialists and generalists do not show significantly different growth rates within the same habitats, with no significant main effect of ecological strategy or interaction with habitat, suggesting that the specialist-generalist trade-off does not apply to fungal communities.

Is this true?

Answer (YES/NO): NO